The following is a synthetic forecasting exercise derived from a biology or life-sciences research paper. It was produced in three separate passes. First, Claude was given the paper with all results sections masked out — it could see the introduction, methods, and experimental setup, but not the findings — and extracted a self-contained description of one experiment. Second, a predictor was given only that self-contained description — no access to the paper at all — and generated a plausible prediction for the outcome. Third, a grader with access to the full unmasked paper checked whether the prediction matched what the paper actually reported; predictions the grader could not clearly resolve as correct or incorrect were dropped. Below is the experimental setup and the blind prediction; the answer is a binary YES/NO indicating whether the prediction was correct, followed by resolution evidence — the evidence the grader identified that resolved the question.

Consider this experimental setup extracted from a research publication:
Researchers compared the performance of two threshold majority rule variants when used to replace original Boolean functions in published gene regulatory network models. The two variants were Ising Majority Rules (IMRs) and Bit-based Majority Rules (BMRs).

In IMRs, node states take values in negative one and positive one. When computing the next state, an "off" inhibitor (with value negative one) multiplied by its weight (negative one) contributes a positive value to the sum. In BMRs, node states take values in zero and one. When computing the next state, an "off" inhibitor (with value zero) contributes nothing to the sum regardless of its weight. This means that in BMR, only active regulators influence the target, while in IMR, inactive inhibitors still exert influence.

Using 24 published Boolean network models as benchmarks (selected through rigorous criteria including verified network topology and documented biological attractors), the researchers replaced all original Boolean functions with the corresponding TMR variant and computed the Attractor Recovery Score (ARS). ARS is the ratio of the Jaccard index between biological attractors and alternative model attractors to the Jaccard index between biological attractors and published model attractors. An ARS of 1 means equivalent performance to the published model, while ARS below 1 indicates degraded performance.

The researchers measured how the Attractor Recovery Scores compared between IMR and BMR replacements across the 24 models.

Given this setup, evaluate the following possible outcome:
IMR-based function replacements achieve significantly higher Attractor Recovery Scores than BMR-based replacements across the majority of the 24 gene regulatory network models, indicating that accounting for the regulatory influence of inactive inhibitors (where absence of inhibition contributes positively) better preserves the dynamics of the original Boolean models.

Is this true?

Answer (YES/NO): NO